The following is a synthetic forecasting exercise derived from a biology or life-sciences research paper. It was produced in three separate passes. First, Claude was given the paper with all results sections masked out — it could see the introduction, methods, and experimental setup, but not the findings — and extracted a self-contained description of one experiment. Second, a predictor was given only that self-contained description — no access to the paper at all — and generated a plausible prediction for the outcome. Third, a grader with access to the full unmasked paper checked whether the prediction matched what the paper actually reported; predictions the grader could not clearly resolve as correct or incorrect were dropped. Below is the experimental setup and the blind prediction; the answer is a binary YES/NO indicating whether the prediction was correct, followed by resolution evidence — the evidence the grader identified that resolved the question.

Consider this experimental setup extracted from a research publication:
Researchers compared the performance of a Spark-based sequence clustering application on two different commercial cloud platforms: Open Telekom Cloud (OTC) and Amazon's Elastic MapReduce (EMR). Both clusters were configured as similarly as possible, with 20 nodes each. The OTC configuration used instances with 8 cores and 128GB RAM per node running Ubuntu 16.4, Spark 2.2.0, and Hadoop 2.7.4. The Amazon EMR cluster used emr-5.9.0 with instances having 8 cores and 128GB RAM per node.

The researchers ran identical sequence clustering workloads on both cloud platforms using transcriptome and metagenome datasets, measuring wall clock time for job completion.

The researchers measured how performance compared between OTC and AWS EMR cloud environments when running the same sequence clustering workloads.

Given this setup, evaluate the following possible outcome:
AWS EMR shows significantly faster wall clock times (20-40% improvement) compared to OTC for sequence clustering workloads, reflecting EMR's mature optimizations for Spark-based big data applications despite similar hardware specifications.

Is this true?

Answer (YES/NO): NO